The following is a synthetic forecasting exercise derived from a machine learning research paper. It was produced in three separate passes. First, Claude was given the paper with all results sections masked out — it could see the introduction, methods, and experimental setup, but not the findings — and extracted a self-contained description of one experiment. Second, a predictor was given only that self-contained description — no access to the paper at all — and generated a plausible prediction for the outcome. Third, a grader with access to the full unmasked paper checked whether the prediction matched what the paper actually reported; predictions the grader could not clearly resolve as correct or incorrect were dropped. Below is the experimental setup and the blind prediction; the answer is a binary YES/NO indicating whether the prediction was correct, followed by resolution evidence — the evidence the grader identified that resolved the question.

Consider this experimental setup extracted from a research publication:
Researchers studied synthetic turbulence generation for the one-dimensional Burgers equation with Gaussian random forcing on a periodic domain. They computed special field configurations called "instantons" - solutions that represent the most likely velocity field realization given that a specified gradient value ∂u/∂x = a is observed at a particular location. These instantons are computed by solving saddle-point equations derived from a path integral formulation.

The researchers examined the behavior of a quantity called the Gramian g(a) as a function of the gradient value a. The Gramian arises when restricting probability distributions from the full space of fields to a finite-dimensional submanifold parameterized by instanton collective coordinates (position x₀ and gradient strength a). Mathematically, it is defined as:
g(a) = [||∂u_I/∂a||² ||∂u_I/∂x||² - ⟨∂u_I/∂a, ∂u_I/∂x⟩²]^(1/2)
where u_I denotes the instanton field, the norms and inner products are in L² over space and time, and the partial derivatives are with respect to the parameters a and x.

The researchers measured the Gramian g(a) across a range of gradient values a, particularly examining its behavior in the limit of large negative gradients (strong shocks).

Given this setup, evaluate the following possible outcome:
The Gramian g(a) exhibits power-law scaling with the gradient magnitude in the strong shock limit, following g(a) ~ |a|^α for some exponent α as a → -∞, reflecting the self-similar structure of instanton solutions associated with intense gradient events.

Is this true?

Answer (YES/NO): NO